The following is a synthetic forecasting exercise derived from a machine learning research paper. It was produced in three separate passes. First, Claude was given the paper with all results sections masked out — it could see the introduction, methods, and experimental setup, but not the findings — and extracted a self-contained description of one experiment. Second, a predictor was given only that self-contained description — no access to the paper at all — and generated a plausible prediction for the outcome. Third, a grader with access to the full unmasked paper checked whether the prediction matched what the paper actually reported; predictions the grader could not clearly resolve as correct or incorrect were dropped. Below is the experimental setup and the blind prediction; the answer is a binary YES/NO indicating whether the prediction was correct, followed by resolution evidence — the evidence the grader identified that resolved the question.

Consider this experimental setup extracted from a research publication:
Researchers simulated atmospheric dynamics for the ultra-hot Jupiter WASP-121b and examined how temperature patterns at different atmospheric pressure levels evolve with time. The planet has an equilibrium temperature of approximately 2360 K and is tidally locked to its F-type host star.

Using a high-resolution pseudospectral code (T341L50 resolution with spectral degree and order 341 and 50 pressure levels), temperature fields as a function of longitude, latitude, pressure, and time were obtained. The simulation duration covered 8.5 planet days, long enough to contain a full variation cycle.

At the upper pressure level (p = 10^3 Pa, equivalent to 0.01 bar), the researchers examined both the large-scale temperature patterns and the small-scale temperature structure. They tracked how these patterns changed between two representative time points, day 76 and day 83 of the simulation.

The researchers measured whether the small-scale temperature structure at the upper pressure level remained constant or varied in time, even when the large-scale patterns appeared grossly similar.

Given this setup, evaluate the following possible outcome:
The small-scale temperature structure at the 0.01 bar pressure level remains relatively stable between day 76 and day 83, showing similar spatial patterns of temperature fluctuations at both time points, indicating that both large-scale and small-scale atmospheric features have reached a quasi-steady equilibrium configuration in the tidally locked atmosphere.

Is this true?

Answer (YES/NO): NO